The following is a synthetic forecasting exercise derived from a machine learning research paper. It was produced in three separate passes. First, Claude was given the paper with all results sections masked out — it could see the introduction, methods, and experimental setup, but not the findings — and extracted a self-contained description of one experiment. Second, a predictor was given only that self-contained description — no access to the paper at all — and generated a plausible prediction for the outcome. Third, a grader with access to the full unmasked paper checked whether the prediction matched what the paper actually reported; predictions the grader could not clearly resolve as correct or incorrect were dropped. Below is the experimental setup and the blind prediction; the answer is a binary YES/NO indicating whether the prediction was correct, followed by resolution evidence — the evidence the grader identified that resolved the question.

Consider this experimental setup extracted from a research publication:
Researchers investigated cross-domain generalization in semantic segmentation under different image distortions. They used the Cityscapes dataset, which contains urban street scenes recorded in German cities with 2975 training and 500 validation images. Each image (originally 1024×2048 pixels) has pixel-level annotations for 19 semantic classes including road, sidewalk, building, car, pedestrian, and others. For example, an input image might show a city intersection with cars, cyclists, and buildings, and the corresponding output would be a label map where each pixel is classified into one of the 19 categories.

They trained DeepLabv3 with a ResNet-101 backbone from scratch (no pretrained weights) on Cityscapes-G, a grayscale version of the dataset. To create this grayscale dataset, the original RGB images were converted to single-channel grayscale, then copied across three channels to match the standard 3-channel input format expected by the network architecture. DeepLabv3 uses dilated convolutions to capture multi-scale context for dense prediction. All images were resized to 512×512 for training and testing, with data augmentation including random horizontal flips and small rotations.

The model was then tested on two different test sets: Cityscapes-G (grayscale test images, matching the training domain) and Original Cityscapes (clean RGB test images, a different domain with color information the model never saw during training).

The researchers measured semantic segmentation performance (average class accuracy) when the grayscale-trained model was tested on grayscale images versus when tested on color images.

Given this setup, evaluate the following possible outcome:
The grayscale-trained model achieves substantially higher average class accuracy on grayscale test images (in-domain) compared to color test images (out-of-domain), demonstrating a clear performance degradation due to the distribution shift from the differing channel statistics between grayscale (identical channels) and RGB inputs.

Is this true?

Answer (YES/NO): NO